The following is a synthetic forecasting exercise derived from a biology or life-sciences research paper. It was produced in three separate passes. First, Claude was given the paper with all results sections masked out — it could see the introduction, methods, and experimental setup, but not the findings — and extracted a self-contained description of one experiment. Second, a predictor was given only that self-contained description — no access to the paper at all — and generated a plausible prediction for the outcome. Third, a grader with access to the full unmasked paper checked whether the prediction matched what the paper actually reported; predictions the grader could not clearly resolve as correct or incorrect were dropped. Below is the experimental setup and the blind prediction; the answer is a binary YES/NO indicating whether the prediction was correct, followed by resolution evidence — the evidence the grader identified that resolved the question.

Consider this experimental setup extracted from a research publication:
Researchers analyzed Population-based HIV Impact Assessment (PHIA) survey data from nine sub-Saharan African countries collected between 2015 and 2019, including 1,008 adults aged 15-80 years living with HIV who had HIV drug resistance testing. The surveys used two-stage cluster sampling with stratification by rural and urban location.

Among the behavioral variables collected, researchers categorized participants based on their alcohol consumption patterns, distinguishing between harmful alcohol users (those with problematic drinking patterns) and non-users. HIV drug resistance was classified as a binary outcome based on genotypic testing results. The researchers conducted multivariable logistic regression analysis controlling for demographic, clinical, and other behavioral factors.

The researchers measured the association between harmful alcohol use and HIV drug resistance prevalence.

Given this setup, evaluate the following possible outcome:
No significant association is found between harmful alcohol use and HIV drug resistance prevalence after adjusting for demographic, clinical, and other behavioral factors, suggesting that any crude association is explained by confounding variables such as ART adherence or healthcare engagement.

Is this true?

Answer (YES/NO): NO